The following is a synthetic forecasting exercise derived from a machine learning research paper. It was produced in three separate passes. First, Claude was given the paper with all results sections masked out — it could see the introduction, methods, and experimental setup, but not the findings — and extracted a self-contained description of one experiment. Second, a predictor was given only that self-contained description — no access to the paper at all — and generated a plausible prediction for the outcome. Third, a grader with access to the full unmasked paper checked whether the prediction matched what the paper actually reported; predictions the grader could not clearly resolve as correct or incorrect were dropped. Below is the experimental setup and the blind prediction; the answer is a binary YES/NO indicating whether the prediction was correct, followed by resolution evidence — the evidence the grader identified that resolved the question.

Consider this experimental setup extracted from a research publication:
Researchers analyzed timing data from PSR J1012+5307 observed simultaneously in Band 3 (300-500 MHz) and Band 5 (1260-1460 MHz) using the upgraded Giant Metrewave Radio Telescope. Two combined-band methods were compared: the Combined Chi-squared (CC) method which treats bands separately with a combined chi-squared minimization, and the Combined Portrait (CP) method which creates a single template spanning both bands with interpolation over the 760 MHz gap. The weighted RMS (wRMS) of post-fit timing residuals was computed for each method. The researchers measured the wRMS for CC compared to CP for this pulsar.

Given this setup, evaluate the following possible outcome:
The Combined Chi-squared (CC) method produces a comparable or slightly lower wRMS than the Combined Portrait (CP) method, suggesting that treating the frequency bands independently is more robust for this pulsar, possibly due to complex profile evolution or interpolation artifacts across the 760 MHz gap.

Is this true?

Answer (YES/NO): NO